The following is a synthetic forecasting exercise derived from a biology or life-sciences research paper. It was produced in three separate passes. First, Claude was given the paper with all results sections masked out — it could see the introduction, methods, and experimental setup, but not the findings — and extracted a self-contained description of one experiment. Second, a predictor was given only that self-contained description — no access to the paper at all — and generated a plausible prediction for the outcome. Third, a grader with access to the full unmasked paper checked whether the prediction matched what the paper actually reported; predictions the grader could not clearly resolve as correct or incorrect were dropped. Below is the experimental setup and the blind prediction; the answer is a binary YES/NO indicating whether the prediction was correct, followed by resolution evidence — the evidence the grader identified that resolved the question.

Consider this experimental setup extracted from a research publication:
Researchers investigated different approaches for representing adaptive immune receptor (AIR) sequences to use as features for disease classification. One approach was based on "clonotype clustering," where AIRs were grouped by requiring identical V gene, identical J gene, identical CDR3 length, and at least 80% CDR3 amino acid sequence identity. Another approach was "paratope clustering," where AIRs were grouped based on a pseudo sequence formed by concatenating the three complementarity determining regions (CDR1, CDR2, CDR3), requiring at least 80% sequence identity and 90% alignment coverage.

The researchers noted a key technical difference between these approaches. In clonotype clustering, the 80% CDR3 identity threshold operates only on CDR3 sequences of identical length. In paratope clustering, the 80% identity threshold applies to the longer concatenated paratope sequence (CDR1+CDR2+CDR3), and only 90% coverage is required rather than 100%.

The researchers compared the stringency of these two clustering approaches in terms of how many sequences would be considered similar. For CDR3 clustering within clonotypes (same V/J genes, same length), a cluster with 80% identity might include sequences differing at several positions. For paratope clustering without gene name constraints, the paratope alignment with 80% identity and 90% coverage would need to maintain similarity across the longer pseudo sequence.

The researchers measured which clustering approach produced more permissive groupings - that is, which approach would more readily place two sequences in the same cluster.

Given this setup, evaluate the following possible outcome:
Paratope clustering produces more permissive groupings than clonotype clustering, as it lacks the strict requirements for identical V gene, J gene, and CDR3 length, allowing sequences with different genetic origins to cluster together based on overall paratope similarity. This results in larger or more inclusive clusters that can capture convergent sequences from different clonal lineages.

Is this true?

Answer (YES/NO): NO